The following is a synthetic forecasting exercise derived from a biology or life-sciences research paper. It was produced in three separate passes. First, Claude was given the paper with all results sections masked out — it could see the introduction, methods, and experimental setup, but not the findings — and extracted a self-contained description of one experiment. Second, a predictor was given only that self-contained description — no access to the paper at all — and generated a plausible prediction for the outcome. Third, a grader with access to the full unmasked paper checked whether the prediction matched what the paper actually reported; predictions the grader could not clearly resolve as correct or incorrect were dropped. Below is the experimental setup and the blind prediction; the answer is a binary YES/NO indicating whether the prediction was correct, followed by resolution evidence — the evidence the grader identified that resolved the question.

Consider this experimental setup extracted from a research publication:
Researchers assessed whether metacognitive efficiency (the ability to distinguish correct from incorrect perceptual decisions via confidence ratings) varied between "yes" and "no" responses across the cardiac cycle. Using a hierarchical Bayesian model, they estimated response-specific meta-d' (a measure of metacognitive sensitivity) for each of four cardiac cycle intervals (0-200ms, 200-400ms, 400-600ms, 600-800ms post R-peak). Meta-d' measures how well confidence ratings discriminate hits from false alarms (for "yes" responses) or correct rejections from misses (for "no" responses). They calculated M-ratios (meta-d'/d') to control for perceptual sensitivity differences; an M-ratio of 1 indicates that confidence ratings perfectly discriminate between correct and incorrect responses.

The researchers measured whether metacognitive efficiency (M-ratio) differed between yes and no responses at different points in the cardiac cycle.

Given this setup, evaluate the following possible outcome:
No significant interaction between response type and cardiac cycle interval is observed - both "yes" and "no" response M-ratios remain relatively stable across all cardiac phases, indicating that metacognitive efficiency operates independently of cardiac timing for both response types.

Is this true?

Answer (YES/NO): NO